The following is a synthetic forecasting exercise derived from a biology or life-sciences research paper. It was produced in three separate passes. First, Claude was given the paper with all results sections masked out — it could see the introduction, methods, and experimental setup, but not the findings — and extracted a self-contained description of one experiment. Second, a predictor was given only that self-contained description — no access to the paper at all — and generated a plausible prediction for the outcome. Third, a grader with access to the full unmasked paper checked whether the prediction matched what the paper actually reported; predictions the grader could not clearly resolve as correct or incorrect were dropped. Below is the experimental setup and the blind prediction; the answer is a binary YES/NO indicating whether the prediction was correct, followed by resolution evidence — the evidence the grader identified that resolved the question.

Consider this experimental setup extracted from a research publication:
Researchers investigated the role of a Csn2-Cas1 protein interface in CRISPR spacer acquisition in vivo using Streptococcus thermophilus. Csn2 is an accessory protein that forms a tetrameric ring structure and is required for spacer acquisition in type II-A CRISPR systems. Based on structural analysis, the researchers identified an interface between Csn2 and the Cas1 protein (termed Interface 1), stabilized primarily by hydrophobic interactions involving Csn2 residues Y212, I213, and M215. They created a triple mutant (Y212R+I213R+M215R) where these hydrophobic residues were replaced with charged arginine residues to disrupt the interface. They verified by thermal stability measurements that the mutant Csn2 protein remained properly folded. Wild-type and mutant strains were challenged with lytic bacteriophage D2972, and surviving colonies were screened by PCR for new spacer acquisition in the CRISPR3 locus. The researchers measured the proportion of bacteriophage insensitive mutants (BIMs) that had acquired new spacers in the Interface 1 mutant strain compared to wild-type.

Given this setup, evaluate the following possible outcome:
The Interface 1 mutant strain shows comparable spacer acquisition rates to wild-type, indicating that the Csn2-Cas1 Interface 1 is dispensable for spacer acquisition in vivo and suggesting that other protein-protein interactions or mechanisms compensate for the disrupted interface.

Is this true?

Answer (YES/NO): NO